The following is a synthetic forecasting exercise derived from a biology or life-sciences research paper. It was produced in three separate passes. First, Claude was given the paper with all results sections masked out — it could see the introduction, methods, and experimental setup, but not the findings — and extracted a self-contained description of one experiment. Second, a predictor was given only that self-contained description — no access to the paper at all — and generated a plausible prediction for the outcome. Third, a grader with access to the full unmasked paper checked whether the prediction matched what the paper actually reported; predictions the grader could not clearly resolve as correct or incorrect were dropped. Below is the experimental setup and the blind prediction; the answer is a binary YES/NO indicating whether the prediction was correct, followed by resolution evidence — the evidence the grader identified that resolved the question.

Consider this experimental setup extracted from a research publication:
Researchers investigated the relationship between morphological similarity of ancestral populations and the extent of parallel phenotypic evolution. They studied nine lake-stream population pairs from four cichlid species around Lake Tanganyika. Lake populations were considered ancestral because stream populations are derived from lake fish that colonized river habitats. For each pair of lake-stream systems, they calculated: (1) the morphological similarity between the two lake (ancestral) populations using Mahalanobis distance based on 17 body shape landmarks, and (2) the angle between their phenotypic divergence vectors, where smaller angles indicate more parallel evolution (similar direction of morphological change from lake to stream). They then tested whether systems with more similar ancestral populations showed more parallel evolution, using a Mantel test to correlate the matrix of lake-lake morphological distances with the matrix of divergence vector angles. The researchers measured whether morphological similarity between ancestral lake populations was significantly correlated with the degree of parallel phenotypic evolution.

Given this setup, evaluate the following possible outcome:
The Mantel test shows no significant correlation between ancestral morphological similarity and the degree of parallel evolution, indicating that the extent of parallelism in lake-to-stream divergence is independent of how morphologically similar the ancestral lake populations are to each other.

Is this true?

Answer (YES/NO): NO